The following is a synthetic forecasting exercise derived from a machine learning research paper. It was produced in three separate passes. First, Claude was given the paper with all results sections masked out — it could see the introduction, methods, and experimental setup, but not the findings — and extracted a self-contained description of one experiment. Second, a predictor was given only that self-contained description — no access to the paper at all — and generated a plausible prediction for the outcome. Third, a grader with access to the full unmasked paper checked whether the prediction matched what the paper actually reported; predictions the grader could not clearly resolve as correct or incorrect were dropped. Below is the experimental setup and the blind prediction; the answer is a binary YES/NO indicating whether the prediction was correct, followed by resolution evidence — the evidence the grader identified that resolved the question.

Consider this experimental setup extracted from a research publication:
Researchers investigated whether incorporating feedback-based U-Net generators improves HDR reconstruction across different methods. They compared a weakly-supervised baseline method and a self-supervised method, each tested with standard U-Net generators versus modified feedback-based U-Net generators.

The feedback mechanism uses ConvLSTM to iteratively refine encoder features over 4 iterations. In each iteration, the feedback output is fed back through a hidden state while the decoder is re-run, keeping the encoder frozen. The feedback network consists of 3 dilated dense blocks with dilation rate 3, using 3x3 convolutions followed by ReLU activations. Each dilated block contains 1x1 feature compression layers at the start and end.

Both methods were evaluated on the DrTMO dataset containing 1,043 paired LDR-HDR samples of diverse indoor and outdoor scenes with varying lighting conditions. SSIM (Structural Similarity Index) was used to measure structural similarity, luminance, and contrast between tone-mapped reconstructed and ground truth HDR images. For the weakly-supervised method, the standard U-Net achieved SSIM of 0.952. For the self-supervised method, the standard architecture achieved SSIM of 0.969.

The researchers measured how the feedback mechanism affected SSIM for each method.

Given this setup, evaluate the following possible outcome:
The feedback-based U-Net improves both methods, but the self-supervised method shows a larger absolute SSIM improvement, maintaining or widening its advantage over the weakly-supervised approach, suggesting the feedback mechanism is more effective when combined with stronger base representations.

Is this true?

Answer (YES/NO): YES